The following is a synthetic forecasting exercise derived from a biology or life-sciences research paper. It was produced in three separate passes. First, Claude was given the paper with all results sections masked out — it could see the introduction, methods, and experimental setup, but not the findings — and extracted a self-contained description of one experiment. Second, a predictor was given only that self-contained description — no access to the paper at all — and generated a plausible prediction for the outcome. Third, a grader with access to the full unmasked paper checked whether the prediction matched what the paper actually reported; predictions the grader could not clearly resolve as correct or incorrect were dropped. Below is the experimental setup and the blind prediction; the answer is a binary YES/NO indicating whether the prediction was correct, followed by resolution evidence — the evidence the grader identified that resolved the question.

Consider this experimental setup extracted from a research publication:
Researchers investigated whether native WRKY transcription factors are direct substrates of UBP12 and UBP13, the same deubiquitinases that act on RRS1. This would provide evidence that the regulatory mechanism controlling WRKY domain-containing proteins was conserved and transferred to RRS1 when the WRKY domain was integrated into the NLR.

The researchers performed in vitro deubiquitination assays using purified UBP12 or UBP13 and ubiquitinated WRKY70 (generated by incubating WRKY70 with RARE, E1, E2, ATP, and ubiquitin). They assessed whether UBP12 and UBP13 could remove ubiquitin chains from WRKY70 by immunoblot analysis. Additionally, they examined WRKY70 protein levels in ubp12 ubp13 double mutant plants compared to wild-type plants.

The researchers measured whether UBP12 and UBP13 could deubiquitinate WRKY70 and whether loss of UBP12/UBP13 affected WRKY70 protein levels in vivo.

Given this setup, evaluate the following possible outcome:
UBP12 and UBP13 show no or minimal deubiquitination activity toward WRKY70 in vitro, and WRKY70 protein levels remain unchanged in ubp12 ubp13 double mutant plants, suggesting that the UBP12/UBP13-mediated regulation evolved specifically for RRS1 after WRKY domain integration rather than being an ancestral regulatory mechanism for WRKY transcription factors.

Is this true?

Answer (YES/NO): NO